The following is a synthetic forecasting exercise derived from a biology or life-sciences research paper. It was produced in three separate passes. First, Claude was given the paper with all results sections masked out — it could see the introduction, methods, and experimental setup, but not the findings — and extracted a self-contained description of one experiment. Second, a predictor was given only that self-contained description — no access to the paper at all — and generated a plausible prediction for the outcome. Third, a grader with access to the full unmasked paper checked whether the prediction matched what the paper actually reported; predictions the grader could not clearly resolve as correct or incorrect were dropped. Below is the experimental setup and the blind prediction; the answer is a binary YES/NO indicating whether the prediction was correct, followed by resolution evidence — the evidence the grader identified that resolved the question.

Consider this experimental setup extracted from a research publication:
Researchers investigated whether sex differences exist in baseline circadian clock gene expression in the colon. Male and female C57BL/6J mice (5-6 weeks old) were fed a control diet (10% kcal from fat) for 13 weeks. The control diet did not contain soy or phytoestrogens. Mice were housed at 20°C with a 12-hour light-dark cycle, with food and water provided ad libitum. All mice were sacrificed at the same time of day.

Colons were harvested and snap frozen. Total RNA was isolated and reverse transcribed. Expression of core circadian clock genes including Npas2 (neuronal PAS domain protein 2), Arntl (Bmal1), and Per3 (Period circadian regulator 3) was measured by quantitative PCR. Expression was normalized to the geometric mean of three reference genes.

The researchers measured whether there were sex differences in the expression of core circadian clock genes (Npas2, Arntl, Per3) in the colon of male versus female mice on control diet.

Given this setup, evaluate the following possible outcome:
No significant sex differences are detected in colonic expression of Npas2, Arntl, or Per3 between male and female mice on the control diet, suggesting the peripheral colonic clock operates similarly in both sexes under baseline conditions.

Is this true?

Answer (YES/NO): NO